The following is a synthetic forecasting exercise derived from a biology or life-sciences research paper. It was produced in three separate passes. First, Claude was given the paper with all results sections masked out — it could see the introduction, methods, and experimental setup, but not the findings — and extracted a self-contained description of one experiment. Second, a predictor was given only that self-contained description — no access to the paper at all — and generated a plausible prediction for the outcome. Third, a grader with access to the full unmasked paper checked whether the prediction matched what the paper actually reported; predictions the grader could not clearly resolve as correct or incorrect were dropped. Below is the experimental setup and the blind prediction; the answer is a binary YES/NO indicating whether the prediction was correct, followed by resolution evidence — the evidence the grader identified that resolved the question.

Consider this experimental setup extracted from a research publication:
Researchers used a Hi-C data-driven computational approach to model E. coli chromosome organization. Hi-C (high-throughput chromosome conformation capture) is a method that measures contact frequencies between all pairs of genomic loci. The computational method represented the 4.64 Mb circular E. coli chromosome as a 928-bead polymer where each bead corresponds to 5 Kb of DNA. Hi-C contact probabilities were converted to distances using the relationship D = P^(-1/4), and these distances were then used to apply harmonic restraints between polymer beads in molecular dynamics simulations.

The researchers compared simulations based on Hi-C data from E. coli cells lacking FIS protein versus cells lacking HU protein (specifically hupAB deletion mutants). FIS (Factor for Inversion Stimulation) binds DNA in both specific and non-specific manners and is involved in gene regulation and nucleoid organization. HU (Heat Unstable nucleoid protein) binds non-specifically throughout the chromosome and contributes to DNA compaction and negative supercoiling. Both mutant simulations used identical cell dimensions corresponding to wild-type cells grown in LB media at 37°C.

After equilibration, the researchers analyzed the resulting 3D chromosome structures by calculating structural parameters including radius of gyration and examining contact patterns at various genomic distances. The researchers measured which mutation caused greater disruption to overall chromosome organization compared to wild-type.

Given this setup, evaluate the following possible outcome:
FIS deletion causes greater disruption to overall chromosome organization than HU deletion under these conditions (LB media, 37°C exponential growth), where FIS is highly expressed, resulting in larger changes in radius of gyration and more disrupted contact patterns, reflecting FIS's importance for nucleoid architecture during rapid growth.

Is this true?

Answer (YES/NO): YES